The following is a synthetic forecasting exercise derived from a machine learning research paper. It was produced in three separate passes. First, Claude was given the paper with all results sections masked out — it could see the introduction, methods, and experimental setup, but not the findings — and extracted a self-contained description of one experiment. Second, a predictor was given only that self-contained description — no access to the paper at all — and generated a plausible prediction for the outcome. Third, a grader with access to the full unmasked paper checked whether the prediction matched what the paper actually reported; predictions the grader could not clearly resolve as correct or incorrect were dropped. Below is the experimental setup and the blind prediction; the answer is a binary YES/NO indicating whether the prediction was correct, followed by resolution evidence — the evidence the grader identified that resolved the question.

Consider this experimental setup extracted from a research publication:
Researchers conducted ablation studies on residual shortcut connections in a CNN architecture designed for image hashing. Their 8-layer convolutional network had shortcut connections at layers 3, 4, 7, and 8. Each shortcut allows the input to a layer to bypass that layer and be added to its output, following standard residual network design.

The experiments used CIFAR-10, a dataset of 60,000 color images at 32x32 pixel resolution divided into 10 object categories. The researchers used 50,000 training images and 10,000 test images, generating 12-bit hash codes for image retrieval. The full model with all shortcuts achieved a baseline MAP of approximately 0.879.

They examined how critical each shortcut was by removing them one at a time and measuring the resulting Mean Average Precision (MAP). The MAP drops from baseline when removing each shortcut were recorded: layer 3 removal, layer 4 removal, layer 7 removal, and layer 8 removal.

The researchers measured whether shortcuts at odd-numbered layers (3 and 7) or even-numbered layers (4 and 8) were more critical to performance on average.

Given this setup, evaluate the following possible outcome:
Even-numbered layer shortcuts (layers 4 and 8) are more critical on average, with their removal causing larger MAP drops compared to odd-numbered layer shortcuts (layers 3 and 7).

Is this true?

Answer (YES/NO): NO